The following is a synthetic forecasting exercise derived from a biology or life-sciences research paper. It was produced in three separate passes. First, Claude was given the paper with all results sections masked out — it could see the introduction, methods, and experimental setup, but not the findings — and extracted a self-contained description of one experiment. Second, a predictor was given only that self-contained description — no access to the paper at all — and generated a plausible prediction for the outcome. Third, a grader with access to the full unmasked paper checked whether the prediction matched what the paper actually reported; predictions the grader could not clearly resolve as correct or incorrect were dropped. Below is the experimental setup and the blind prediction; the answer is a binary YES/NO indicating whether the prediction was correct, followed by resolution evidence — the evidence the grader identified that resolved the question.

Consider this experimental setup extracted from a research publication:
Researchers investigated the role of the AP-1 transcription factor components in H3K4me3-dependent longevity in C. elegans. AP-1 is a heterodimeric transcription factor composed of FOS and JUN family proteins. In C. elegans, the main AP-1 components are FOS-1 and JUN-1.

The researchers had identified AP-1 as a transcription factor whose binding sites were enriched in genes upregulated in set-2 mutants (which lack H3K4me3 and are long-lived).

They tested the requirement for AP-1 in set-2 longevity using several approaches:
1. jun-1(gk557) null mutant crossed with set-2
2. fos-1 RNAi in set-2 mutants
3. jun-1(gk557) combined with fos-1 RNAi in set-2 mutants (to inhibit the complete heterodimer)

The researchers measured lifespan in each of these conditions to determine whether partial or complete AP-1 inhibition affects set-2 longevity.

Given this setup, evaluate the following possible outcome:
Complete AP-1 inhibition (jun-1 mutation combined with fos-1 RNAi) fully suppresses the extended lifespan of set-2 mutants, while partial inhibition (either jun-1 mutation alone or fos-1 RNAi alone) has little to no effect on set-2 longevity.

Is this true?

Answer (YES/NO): YES